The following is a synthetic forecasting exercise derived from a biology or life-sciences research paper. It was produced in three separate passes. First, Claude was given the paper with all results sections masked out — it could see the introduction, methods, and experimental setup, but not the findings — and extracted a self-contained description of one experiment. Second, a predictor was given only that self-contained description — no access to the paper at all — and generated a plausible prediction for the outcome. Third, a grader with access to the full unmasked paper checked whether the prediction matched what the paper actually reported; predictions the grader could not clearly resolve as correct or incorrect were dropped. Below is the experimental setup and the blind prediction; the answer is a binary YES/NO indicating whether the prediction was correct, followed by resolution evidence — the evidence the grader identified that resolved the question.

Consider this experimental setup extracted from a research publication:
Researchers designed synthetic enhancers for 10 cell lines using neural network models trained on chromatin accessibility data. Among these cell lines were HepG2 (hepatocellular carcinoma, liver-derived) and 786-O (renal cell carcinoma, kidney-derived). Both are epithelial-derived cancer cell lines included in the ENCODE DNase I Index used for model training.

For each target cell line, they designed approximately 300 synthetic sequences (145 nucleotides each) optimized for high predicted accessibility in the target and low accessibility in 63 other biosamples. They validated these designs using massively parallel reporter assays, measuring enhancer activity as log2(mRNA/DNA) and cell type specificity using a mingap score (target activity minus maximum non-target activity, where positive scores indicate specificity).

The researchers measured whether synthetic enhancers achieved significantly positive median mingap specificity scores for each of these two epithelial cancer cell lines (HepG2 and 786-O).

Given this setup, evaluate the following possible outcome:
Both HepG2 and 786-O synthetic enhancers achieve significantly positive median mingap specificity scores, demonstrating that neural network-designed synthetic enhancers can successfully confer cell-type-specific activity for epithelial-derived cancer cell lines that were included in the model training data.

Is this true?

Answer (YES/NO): NO